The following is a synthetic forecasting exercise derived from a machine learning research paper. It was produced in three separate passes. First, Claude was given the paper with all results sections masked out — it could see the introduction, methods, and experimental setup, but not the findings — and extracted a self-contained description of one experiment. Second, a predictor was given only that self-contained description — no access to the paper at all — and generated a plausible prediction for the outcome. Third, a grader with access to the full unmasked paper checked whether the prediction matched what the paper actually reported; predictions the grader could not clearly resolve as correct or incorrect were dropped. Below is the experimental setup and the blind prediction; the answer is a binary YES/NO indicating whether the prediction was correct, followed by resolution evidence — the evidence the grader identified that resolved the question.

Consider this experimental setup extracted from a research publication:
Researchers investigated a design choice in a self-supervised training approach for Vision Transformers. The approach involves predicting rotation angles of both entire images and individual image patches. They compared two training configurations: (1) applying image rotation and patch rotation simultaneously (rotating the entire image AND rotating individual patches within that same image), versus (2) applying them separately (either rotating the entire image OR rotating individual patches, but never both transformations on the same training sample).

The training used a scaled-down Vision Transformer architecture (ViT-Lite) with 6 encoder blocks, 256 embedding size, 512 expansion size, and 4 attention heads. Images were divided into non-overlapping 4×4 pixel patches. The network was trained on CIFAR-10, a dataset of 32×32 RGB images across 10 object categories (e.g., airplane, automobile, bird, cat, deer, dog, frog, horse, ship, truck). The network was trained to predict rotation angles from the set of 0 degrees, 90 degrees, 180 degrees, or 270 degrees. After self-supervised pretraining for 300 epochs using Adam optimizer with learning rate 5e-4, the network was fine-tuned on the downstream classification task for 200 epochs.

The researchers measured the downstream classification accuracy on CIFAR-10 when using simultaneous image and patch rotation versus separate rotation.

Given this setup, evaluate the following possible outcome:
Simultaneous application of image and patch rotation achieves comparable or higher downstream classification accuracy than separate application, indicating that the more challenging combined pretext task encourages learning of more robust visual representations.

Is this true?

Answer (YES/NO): NO